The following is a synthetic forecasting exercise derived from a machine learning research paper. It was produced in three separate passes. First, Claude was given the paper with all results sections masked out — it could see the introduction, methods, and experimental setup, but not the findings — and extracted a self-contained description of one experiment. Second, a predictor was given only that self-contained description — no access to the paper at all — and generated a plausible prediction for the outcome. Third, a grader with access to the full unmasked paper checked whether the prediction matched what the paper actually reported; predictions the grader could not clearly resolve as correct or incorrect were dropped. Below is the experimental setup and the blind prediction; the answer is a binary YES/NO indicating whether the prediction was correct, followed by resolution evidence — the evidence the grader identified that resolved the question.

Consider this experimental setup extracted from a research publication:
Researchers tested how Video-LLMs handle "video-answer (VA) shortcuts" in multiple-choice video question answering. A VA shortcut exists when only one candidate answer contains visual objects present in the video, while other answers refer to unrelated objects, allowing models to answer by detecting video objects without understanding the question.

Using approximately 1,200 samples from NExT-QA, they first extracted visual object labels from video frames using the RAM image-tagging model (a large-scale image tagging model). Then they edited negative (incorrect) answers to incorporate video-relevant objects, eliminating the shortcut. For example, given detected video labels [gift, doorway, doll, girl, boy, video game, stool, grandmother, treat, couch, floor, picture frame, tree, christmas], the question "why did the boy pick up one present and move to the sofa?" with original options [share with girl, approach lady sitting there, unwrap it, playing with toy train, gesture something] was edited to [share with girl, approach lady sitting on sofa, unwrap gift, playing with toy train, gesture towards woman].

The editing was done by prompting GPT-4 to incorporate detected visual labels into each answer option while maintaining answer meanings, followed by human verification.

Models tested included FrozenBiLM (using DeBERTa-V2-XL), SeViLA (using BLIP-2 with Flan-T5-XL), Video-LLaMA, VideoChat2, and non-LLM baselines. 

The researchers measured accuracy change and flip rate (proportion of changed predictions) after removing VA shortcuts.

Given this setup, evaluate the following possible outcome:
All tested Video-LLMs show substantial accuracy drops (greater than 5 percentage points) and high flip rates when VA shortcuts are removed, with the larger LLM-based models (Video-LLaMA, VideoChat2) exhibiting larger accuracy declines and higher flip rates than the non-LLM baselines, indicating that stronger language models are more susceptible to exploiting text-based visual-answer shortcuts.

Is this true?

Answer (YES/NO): NO